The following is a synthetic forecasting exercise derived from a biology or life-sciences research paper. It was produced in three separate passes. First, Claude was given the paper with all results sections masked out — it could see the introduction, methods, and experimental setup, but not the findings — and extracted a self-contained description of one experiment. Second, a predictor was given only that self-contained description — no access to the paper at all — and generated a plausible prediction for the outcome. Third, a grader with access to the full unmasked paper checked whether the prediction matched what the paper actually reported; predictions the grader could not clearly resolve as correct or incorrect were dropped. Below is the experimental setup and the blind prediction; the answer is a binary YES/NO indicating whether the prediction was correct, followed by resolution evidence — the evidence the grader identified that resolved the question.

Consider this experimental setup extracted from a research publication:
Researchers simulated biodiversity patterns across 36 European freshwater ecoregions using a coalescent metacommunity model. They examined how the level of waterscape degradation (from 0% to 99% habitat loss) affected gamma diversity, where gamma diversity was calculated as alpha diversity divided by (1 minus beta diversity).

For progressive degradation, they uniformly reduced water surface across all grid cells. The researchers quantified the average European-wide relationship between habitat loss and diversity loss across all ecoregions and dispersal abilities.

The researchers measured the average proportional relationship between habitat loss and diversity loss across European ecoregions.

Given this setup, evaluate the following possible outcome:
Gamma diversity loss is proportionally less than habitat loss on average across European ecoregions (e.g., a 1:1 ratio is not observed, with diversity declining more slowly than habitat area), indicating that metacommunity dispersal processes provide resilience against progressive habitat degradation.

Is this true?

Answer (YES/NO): NO